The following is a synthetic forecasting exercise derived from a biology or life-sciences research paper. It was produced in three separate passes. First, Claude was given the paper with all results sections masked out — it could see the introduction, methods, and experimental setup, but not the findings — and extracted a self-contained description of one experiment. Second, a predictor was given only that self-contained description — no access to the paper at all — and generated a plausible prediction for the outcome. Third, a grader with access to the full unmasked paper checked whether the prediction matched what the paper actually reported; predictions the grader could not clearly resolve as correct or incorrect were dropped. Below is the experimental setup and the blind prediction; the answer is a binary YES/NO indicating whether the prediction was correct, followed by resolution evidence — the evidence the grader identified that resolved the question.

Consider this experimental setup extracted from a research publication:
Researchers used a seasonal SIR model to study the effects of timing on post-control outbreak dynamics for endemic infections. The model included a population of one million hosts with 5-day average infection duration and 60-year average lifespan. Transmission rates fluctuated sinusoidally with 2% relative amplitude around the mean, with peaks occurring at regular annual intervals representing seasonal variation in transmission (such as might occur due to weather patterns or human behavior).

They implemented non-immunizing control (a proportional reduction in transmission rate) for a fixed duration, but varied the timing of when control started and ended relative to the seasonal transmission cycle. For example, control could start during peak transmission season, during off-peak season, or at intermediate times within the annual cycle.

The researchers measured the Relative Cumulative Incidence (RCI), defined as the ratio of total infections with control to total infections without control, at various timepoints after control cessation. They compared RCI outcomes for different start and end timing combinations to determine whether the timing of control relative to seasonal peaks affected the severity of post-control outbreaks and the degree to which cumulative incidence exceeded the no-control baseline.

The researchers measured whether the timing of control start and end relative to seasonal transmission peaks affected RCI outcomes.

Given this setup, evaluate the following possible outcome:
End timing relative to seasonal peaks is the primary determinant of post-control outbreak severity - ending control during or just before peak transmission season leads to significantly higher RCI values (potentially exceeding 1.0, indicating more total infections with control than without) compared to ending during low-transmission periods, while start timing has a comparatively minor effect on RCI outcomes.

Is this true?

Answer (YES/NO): NO